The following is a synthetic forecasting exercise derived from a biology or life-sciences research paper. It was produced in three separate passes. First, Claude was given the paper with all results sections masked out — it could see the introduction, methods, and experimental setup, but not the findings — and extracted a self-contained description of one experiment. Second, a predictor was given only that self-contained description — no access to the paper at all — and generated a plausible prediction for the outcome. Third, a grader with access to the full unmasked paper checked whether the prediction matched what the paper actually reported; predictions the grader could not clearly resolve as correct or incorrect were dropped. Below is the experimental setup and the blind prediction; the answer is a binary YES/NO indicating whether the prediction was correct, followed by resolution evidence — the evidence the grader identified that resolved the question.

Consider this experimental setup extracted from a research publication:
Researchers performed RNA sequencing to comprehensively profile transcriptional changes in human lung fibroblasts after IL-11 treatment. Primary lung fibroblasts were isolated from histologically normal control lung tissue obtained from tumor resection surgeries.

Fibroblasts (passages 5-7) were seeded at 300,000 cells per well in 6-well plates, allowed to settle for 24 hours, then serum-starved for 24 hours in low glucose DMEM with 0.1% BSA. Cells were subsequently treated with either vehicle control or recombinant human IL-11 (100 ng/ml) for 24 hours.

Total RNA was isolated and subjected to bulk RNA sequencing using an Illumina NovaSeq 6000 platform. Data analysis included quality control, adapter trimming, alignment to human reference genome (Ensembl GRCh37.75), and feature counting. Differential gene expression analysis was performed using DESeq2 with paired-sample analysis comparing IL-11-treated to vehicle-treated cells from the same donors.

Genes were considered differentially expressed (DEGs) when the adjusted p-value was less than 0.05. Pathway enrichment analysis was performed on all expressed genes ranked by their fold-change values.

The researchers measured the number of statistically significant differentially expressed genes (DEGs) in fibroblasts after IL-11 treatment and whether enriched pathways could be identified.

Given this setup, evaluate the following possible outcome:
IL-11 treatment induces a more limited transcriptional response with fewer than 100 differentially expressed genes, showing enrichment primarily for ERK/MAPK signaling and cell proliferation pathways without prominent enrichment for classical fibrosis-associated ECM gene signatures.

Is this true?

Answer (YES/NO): YES